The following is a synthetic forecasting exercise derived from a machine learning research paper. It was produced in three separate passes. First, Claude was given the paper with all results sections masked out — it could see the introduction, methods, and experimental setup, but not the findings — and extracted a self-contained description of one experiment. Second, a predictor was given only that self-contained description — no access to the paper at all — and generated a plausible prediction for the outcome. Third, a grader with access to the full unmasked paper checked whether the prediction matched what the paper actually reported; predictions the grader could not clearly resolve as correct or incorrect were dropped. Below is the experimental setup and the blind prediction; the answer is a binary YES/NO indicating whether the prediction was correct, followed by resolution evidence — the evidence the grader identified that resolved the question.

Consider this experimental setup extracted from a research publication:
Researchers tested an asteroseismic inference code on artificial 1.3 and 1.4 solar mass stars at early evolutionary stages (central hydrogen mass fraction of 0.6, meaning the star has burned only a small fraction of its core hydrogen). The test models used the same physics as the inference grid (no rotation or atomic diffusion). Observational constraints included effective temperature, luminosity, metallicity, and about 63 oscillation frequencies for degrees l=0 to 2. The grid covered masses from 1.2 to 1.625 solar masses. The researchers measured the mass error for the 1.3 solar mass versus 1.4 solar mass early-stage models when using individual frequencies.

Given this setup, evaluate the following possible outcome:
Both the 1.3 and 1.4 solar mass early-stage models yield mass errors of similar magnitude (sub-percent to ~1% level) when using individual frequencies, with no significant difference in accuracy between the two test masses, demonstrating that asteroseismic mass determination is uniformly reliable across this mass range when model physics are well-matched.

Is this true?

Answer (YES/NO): NO